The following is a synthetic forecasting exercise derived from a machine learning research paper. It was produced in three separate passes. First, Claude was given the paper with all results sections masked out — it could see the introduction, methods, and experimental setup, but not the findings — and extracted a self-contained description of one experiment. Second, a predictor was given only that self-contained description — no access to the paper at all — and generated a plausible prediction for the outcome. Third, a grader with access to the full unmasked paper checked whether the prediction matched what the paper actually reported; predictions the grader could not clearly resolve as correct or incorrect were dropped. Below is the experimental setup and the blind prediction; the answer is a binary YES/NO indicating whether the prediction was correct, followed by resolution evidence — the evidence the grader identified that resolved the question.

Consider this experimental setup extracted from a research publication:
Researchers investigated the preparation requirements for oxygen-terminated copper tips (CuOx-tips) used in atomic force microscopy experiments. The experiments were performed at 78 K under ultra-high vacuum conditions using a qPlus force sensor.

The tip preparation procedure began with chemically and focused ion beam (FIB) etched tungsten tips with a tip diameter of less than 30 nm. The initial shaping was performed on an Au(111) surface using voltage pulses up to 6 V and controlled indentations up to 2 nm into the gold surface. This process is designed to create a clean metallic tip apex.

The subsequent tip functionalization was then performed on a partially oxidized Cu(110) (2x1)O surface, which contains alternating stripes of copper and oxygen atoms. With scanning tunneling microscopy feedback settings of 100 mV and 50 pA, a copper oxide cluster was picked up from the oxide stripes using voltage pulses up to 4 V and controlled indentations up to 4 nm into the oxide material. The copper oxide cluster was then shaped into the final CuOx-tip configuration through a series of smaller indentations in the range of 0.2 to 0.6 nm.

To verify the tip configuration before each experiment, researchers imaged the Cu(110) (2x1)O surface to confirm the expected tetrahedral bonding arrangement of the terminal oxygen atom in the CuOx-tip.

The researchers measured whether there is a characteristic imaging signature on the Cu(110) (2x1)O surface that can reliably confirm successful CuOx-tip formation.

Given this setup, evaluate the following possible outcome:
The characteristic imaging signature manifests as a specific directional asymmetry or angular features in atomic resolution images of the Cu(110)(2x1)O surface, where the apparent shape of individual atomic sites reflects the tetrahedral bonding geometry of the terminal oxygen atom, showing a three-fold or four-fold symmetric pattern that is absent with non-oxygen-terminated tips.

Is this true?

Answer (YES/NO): NO